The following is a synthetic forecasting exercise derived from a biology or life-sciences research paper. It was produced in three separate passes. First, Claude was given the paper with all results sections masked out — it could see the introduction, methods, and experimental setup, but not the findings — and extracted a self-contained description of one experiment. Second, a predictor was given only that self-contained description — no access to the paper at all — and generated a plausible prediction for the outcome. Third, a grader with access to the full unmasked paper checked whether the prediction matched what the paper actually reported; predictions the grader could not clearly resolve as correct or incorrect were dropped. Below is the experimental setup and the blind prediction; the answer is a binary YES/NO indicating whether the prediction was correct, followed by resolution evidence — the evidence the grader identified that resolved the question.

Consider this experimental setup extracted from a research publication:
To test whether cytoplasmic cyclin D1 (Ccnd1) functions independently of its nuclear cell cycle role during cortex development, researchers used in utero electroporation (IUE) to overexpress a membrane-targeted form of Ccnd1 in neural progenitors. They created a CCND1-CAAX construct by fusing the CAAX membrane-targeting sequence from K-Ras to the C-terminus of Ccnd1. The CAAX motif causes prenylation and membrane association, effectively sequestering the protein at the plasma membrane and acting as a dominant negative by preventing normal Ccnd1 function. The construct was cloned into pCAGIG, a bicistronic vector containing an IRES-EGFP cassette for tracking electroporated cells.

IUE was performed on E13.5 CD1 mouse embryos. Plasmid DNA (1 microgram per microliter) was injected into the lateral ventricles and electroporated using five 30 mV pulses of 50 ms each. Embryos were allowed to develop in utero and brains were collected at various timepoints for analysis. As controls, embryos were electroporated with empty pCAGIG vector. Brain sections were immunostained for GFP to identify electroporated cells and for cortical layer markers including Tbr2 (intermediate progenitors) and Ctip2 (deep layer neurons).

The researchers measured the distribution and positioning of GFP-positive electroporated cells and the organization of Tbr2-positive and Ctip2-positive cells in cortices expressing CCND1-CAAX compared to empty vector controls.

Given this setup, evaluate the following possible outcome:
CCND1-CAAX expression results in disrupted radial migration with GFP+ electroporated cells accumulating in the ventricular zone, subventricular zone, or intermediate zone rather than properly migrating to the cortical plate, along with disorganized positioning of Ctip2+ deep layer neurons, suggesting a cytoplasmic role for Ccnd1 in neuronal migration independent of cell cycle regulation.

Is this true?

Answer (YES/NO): NO